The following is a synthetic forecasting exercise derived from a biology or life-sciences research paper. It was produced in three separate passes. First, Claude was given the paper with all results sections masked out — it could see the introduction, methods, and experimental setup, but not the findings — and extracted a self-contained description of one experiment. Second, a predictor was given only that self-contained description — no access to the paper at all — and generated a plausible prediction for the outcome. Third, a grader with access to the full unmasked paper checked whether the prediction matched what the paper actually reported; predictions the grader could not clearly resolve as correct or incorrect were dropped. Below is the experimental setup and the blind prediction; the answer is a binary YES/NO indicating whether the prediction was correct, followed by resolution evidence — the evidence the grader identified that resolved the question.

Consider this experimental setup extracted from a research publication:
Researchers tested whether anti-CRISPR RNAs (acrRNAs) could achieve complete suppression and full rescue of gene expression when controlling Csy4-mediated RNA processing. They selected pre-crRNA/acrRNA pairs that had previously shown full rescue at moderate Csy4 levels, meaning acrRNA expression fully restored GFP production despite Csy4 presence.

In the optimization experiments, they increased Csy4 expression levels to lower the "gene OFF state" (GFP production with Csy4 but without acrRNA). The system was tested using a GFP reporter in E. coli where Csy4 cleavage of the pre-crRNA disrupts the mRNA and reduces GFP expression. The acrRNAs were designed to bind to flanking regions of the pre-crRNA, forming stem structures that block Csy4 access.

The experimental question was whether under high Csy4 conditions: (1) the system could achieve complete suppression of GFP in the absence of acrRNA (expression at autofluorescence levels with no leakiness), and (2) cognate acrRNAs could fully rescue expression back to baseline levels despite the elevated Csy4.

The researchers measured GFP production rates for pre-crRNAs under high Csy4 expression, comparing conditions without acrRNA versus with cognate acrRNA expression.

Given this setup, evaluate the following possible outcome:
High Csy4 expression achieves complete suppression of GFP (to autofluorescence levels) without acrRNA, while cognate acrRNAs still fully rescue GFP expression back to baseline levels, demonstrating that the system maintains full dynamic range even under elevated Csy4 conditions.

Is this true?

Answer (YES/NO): YES